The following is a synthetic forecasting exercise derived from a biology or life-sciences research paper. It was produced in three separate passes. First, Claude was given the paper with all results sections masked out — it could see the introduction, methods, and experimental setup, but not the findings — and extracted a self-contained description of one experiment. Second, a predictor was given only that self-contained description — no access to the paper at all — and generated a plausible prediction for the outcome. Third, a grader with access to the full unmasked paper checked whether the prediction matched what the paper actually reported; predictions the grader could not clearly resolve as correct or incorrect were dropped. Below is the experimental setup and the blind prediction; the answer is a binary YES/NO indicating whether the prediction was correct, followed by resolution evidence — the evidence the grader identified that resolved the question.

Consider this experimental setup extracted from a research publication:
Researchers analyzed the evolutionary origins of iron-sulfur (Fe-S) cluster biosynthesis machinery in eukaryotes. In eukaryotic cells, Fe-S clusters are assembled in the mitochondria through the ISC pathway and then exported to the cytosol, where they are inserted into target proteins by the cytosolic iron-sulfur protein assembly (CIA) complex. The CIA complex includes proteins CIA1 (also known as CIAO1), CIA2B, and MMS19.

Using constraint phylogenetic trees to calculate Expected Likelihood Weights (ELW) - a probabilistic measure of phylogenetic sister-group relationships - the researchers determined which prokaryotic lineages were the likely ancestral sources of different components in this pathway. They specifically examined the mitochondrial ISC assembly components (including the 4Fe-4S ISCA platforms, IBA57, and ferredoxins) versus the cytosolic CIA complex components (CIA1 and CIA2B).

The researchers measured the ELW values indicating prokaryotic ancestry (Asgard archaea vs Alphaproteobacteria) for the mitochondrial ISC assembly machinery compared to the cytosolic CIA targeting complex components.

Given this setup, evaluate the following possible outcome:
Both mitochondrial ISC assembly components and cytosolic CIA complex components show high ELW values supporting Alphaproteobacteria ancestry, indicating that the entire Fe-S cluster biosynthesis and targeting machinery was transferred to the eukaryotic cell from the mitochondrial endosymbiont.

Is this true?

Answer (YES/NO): NO